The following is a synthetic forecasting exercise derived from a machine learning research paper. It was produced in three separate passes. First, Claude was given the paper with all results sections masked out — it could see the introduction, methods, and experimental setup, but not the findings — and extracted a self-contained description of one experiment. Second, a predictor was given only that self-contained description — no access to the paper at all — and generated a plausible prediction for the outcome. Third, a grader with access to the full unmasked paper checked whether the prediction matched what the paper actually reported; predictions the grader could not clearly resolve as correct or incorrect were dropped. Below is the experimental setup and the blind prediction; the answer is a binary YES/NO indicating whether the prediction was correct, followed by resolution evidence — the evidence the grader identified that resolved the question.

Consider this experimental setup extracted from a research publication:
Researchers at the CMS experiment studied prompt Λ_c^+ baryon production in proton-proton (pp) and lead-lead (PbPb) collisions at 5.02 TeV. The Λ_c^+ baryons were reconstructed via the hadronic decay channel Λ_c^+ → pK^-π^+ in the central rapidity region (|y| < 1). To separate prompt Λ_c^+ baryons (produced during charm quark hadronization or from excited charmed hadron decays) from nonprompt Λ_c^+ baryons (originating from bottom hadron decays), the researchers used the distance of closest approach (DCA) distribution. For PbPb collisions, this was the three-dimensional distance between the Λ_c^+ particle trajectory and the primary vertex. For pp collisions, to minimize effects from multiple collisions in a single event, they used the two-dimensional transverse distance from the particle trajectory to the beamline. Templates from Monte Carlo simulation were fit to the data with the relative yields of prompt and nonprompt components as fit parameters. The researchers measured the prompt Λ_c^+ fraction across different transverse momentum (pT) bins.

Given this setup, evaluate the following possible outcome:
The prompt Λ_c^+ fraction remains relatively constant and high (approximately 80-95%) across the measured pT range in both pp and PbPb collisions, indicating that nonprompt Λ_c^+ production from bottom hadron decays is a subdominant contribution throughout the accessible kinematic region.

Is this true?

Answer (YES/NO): NO